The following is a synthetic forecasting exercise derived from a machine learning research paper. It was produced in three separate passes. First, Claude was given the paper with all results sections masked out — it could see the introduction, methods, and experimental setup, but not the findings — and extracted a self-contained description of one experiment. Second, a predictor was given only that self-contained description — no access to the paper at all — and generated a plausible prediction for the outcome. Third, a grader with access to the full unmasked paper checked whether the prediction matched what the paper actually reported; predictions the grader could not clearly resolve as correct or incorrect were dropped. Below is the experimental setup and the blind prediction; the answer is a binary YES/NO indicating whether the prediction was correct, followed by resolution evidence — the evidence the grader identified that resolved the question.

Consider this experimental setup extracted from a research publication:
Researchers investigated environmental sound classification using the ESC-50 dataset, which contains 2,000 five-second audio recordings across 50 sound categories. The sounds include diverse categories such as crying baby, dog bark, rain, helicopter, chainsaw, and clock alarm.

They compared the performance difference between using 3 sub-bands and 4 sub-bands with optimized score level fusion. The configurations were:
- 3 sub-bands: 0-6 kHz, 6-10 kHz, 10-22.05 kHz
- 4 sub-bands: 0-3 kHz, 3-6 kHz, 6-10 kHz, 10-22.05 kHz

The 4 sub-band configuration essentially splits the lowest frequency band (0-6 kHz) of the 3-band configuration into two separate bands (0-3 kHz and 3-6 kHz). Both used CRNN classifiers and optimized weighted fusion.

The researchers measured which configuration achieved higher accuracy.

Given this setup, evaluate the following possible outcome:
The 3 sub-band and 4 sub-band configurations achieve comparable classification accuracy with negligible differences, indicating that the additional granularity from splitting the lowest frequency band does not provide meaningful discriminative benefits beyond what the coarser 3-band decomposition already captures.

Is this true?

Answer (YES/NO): NO